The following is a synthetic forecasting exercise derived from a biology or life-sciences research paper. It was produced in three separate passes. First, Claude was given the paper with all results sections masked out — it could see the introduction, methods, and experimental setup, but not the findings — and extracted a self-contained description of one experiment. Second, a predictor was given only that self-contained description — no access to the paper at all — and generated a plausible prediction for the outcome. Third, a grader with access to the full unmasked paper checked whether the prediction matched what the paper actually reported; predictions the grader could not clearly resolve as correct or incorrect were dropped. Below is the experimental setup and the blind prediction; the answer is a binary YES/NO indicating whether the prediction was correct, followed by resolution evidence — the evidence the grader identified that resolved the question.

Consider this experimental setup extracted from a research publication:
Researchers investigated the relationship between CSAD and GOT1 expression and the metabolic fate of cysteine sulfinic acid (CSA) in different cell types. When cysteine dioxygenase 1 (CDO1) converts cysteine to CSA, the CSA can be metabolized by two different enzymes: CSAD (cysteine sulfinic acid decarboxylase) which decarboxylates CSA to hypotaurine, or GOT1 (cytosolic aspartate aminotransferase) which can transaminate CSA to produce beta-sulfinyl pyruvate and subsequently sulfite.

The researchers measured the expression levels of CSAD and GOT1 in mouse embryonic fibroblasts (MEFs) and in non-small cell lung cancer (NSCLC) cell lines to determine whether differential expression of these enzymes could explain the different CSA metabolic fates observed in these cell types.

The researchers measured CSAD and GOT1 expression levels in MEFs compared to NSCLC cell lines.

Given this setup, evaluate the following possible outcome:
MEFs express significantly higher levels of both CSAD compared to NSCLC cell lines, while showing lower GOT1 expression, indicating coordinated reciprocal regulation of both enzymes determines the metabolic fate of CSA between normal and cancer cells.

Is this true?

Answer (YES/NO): NO